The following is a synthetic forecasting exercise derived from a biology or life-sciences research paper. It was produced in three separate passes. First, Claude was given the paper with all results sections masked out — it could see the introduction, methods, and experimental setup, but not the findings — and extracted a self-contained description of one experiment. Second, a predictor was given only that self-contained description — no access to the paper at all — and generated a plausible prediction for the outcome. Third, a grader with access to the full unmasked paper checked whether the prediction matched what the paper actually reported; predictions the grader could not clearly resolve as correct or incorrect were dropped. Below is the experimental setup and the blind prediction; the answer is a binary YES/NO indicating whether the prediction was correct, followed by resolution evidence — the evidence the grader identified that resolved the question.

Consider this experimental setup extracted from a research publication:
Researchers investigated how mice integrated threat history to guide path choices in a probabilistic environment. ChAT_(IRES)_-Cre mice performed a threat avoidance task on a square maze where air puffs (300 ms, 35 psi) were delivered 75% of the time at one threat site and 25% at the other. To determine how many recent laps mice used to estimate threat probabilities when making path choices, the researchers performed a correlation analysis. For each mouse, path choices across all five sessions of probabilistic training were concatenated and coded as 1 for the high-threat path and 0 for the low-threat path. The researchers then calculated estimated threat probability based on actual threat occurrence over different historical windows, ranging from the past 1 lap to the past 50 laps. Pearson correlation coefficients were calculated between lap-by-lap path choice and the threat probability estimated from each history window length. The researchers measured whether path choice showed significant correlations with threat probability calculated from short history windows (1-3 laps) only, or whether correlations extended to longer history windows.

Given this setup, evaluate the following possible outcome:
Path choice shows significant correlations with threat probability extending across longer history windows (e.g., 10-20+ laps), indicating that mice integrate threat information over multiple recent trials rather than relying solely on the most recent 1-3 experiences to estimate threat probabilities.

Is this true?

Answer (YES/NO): YES